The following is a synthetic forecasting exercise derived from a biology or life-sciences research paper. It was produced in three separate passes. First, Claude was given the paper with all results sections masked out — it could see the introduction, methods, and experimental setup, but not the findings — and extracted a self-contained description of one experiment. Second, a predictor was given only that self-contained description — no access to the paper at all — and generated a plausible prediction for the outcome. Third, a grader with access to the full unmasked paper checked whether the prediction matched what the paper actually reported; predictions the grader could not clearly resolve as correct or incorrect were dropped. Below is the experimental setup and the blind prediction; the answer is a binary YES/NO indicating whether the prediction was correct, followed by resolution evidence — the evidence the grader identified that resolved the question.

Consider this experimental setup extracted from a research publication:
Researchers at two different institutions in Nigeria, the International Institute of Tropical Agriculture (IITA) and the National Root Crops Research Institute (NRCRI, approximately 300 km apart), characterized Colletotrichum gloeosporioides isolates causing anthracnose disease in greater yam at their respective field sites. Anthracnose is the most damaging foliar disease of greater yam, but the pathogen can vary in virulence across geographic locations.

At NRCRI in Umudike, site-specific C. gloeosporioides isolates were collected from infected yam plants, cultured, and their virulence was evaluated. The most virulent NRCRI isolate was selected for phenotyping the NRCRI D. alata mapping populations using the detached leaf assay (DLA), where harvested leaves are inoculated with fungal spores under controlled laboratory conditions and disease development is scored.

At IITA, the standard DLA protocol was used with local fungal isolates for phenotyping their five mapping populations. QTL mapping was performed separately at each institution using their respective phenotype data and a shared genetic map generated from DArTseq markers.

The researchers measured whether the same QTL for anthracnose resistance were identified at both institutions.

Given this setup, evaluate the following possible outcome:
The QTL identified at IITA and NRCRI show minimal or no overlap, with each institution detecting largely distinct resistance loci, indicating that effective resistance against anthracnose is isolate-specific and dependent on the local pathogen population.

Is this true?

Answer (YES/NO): NO